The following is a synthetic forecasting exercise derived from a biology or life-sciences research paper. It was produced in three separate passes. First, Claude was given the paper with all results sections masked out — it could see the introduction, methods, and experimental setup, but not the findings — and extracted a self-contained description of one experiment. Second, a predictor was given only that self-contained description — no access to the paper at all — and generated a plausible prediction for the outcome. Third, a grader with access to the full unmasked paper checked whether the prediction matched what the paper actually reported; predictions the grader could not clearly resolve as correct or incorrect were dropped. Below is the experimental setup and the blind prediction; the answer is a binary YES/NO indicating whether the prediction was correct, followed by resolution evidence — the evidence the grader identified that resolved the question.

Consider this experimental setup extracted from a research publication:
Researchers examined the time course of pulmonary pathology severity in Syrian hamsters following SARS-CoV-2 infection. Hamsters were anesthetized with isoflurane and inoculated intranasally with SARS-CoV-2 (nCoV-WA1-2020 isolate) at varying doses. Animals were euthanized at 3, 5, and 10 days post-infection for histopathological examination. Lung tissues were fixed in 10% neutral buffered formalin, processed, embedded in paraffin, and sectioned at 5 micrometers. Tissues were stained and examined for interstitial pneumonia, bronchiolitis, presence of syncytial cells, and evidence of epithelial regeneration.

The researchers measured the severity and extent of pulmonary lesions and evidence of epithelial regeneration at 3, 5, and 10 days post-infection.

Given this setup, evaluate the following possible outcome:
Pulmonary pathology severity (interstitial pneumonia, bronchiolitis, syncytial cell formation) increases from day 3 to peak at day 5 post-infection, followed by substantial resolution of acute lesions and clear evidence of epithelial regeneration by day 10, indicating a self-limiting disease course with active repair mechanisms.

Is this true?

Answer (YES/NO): YES